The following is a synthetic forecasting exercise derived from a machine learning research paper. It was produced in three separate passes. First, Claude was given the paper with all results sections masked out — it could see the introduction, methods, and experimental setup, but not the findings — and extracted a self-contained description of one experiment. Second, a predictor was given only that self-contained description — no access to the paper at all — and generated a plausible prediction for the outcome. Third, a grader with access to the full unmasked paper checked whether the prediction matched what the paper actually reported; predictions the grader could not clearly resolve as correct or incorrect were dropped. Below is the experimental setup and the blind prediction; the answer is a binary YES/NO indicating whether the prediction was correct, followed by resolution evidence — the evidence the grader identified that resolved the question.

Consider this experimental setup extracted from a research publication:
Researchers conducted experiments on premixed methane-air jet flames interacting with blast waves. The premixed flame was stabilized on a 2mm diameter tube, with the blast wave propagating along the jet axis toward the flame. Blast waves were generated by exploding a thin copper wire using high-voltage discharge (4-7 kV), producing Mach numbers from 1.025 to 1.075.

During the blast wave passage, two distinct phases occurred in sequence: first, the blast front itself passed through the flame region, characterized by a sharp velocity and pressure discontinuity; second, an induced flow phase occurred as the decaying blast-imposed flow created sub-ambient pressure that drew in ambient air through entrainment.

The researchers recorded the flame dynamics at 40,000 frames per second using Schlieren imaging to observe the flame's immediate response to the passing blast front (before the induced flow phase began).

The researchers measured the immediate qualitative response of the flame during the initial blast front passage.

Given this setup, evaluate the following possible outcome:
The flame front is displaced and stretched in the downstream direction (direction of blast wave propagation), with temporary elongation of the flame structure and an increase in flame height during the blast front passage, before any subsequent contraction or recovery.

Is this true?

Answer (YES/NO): NO